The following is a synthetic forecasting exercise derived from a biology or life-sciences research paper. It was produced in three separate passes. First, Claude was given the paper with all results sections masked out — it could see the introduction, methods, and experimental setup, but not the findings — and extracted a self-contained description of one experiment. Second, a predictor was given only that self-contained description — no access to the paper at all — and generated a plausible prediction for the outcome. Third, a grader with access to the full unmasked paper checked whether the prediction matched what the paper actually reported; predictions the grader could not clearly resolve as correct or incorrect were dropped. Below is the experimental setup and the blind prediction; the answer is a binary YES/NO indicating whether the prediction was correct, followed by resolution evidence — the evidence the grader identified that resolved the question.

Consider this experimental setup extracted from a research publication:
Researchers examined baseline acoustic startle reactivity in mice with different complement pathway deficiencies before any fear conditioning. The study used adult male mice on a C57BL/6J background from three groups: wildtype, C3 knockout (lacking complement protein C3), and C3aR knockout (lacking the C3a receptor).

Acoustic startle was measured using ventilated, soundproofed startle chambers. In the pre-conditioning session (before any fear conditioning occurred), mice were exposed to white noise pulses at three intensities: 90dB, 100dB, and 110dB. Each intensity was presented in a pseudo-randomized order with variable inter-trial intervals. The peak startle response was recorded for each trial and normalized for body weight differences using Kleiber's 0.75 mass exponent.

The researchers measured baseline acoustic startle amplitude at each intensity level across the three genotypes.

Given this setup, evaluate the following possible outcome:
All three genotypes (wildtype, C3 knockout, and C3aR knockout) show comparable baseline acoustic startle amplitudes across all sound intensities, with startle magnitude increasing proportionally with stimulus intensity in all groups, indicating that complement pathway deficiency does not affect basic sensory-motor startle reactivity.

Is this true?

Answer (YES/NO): NO